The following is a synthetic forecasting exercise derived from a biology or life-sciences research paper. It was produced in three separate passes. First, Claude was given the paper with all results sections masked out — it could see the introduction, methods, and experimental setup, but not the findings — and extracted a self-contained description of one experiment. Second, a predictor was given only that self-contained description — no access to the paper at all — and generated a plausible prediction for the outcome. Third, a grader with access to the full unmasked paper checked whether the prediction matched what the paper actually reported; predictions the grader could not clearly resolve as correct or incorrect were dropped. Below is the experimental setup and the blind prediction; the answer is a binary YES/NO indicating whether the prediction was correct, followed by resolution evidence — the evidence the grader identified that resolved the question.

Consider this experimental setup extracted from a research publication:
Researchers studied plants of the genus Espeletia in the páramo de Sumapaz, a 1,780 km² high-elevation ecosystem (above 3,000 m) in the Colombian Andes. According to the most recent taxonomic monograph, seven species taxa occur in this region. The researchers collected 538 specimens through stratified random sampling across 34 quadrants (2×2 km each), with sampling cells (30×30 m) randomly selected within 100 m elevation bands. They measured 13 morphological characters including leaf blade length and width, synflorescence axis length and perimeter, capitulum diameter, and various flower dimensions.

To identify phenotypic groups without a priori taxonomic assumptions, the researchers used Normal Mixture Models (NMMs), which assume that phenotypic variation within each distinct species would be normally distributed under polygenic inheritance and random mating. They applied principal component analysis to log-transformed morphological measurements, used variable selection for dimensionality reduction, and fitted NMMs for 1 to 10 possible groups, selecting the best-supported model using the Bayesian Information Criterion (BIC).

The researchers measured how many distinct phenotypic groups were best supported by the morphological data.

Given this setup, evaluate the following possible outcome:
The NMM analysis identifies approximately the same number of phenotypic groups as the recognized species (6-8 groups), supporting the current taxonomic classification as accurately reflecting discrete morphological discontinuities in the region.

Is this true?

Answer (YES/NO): NO